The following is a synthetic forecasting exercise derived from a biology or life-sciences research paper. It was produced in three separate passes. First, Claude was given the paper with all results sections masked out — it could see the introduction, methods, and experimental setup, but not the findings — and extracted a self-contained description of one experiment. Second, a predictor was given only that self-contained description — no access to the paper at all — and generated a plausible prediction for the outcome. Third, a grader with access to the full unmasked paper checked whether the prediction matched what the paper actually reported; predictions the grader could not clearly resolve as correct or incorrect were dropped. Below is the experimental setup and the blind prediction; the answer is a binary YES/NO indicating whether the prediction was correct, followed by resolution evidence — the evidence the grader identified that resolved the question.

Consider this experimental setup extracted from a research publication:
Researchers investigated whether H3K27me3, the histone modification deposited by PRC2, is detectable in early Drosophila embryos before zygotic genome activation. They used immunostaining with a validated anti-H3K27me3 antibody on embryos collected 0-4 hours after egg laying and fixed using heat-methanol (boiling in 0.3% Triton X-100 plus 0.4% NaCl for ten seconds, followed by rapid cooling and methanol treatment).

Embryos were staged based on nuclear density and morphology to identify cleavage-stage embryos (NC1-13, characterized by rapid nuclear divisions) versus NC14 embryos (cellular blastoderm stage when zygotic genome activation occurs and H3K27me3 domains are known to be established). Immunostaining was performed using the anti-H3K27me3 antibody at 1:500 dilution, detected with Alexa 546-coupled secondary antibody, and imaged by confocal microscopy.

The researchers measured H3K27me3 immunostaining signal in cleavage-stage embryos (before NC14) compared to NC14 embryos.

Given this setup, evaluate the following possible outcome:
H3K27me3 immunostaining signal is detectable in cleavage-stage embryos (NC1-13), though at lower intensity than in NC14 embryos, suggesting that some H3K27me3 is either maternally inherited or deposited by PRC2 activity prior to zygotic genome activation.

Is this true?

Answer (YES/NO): NO